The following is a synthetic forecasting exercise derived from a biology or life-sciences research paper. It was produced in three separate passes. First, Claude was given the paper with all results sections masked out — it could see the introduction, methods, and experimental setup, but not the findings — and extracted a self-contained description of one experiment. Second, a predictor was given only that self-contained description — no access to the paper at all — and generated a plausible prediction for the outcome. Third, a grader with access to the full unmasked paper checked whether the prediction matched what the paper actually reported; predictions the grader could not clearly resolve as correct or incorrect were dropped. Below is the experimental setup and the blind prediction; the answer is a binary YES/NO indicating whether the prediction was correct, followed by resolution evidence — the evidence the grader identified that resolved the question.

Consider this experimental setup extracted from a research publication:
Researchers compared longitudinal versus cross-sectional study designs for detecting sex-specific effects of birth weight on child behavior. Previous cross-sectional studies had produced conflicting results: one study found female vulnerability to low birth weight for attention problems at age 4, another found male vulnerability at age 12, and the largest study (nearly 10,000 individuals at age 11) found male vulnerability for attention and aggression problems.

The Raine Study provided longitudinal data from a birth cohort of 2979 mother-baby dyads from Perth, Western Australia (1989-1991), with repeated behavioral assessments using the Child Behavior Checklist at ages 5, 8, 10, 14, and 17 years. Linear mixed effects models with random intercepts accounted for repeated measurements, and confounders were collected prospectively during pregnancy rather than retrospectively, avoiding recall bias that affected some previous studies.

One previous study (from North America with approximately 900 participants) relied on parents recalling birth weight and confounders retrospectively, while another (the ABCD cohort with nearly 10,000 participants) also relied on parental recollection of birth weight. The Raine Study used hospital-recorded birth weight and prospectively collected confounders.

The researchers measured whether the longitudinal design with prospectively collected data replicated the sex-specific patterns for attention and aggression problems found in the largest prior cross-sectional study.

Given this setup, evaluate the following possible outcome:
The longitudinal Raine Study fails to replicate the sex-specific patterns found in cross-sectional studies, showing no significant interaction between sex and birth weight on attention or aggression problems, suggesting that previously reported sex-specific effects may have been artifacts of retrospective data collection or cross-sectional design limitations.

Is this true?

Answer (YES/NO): NO